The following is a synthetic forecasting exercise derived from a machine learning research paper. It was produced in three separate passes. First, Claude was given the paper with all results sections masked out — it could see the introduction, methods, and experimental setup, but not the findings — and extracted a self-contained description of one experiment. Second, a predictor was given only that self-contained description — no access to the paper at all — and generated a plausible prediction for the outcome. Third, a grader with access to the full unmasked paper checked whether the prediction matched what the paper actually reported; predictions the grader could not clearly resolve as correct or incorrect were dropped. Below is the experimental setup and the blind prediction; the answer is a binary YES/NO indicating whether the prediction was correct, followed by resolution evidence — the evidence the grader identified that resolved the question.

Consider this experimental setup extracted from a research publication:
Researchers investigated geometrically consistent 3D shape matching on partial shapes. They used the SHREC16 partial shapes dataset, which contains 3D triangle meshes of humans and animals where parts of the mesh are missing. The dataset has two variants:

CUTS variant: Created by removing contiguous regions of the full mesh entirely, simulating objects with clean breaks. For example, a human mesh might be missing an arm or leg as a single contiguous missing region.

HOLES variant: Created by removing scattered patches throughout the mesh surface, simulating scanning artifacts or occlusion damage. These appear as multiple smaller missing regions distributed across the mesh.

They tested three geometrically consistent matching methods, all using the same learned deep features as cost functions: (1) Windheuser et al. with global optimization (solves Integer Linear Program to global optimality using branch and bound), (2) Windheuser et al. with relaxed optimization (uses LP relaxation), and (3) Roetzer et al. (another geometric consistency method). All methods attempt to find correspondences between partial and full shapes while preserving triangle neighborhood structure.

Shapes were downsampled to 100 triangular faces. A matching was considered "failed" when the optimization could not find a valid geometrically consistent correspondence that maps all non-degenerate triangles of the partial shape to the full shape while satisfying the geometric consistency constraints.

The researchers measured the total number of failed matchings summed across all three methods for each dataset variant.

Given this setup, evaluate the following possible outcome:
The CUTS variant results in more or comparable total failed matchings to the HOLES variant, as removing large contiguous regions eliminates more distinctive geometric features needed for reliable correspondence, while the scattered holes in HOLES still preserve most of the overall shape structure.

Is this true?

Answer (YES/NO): NO